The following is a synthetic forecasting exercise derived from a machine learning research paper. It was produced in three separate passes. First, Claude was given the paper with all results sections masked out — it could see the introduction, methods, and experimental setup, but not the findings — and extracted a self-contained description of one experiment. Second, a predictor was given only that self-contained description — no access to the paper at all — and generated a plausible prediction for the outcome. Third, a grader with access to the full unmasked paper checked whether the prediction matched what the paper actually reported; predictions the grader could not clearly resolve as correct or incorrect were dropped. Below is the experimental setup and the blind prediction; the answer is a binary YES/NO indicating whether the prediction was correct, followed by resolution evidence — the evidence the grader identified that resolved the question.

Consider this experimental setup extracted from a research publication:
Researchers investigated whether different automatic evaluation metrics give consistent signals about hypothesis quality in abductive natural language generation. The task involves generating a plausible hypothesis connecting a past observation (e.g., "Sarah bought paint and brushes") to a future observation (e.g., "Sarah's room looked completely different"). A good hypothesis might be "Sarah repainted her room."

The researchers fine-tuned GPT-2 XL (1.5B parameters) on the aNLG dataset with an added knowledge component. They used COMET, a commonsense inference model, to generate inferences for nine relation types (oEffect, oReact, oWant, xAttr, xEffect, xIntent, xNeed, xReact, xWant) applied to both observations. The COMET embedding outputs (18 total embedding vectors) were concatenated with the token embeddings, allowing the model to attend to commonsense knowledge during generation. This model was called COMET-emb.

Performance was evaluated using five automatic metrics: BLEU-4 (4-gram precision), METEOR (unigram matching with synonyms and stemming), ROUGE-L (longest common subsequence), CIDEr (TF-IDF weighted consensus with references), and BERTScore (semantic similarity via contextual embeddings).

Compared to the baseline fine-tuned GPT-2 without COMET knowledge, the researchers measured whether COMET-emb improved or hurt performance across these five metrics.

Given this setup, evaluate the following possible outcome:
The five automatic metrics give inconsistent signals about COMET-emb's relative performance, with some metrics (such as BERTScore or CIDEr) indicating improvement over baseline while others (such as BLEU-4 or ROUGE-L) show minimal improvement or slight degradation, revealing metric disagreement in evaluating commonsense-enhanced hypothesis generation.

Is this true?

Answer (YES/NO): NO